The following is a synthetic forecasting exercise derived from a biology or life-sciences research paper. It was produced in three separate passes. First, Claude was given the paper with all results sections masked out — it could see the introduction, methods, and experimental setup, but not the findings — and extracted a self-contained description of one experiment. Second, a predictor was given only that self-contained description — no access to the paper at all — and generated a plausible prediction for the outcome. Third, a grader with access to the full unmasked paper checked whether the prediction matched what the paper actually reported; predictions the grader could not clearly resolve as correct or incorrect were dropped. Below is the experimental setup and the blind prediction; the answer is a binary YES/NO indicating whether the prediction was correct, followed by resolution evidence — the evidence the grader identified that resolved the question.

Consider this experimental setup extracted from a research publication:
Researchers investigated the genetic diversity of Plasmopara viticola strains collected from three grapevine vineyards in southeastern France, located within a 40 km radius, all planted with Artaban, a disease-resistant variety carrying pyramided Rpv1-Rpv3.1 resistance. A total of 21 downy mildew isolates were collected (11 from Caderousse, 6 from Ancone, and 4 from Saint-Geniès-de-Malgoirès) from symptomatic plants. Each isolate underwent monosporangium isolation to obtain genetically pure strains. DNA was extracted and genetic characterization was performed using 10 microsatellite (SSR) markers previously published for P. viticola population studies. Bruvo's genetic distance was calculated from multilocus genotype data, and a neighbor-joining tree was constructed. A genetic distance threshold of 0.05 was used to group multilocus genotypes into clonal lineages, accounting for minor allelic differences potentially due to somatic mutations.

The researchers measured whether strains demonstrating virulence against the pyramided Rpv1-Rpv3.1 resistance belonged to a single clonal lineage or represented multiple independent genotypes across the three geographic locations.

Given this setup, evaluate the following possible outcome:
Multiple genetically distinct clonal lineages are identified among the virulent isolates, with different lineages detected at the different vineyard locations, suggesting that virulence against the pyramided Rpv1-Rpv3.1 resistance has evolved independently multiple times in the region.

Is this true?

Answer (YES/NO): YES